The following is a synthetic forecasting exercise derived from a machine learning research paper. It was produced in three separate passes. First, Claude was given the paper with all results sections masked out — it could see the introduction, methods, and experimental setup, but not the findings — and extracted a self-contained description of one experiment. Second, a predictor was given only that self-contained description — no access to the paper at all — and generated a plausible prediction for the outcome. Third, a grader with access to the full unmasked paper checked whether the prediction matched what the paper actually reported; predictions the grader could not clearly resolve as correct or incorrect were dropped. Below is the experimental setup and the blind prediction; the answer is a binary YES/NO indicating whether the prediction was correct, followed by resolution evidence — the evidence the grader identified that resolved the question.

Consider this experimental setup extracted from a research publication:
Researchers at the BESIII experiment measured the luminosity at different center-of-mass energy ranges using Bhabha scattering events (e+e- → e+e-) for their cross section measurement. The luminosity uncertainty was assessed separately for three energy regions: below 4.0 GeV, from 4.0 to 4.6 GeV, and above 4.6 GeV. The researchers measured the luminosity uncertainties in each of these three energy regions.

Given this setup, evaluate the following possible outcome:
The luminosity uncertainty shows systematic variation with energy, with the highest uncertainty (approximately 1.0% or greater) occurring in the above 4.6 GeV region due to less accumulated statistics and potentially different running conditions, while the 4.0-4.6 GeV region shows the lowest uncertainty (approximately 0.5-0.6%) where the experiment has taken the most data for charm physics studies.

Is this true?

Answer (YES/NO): NO